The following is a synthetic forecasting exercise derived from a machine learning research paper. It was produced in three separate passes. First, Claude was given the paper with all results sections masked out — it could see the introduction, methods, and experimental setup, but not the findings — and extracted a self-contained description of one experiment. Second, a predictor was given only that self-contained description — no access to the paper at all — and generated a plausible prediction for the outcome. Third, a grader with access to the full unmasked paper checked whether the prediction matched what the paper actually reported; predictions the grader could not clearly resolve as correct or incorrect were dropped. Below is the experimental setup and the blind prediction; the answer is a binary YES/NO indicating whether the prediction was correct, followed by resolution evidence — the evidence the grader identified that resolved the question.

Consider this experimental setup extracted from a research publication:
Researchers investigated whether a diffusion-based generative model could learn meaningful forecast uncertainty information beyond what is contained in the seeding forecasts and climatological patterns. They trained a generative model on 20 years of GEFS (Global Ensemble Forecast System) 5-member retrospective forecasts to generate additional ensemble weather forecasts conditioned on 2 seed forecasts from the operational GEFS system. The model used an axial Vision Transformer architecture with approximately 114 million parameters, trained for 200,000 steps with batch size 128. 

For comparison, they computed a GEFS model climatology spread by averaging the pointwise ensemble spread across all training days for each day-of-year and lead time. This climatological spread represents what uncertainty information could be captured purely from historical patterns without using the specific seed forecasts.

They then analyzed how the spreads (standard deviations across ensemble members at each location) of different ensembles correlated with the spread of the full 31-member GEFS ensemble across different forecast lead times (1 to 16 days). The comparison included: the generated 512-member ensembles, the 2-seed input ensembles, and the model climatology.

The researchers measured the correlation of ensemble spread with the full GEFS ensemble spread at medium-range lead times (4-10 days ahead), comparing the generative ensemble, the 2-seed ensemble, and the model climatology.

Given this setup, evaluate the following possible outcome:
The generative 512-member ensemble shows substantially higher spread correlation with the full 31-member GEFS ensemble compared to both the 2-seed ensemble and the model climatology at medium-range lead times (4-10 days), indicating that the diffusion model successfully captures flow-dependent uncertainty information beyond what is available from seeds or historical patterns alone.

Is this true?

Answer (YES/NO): YES